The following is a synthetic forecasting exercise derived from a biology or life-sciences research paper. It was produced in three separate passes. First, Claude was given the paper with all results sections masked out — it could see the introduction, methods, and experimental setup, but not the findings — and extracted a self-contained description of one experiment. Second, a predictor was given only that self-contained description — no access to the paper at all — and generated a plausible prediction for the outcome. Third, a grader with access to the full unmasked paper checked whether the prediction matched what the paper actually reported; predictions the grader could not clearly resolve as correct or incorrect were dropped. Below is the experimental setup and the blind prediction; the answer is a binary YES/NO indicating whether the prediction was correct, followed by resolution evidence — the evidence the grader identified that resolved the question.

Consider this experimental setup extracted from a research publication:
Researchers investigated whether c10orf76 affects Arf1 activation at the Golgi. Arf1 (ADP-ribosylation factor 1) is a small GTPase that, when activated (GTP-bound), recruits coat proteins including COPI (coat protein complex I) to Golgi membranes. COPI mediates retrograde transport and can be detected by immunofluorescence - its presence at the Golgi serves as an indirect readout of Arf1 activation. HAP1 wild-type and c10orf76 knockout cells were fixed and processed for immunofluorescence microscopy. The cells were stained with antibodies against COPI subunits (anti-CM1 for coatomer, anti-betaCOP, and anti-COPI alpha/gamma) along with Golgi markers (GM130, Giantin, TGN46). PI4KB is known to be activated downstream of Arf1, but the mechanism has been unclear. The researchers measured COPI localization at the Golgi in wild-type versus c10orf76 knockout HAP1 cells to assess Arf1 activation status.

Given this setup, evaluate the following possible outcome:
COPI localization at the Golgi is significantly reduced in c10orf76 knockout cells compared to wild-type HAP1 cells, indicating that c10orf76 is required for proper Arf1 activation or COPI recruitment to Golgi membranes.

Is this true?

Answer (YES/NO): NO